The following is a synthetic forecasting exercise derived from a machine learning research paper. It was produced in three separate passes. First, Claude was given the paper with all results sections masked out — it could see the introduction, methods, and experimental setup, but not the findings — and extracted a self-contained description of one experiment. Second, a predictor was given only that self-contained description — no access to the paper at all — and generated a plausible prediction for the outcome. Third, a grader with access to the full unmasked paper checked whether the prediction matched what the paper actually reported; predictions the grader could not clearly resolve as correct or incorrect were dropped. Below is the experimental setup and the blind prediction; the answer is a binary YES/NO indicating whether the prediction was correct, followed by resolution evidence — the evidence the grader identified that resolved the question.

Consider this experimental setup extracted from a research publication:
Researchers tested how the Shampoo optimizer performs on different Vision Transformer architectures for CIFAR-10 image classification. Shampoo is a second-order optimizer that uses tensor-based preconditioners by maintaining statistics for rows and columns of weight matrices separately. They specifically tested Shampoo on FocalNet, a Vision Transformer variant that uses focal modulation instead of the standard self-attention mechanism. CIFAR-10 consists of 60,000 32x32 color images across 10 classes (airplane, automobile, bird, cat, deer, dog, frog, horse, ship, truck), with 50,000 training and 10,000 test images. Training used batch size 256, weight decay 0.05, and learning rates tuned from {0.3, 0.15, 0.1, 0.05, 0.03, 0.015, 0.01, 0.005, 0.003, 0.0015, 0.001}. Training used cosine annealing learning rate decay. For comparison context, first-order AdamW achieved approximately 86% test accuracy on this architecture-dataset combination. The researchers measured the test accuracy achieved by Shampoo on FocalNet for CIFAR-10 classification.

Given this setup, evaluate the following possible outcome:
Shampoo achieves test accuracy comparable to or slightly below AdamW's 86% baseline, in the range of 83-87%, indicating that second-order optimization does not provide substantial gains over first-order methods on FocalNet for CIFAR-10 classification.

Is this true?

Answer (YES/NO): NO